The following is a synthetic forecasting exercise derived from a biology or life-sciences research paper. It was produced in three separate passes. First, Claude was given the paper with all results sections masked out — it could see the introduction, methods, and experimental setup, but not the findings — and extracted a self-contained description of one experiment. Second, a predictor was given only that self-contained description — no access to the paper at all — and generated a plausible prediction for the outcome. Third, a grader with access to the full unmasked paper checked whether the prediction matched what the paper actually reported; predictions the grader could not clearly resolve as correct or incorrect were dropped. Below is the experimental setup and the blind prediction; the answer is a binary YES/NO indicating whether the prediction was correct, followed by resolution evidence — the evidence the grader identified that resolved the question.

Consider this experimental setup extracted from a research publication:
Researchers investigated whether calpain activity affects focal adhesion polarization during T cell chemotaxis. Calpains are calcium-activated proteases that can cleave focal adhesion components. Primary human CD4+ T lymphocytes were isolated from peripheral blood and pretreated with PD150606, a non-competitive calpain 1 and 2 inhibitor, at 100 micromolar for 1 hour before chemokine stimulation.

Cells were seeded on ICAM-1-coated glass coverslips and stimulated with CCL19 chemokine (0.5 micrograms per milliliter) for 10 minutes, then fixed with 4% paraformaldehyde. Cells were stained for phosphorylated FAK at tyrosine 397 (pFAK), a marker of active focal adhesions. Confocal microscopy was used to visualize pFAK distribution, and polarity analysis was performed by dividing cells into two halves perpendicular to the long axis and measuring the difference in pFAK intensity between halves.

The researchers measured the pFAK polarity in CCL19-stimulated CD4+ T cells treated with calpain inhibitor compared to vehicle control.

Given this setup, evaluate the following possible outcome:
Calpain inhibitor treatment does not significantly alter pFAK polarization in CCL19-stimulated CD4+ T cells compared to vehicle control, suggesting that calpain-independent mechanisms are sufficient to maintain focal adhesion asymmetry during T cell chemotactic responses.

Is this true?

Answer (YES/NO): YES